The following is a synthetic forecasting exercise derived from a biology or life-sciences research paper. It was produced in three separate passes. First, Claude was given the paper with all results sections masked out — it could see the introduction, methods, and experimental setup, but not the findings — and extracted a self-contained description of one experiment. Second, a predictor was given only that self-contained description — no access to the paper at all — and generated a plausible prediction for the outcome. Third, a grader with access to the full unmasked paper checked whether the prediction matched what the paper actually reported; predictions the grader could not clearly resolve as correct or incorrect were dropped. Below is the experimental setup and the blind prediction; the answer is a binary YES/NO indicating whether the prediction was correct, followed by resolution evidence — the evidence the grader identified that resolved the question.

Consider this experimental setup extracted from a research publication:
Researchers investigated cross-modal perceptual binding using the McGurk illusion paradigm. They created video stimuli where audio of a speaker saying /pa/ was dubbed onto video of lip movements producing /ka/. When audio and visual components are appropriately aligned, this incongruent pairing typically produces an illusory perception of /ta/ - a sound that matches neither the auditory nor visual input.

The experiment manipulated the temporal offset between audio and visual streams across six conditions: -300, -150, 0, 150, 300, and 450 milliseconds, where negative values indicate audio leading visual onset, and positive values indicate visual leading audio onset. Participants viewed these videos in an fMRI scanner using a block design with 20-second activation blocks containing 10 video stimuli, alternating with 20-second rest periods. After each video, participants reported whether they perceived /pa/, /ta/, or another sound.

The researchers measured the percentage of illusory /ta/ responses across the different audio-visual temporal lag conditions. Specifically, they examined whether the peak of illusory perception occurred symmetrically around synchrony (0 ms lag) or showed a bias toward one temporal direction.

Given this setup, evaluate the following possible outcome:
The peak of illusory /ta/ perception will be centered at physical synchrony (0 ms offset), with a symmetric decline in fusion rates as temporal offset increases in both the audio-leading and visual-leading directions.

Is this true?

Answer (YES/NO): NO